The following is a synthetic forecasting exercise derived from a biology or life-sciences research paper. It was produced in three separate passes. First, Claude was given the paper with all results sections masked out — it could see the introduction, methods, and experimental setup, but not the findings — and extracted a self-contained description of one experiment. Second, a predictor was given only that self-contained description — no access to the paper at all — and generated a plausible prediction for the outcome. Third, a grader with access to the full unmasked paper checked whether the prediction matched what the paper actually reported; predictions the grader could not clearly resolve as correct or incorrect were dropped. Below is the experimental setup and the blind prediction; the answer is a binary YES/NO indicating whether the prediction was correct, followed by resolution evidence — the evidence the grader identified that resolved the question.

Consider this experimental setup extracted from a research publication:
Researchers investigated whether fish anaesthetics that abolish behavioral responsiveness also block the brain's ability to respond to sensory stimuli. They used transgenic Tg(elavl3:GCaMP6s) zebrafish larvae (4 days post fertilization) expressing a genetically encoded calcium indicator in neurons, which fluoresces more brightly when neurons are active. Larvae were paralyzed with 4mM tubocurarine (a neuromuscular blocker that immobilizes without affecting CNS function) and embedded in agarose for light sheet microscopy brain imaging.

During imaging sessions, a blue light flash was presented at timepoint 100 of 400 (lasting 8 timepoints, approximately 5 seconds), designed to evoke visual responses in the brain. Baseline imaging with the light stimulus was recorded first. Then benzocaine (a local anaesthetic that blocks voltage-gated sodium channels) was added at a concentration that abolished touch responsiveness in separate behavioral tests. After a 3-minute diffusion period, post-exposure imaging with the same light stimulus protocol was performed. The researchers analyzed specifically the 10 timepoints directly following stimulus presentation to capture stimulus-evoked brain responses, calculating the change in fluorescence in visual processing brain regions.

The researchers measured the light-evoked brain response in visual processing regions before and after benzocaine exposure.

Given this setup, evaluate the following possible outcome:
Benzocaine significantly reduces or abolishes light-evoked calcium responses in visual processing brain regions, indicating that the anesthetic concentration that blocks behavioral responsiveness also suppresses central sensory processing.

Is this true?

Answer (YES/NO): NO